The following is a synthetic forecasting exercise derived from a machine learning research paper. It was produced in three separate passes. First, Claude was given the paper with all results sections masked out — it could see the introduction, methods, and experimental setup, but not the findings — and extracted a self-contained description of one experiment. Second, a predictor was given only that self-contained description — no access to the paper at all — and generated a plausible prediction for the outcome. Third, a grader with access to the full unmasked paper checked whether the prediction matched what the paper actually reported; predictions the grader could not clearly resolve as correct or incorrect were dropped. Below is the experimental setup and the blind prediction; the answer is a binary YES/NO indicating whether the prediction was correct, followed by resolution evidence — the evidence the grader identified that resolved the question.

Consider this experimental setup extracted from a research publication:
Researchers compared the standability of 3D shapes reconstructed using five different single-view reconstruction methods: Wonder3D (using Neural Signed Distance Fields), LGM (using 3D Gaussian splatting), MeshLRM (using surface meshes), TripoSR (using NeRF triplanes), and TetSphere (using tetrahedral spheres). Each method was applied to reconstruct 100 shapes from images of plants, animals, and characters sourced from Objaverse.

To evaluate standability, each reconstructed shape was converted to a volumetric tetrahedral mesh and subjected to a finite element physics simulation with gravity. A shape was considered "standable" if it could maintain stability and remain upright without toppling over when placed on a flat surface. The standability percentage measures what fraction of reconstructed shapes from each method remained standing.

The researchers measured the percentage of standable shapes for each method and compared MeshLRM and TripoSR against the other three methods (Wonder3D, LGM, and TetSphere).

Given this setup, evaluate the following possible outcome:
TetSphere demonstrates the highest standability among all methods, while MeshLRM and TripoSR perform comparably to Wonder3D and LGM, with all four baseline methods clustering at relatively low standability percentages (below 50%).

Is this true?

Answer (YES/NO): NO